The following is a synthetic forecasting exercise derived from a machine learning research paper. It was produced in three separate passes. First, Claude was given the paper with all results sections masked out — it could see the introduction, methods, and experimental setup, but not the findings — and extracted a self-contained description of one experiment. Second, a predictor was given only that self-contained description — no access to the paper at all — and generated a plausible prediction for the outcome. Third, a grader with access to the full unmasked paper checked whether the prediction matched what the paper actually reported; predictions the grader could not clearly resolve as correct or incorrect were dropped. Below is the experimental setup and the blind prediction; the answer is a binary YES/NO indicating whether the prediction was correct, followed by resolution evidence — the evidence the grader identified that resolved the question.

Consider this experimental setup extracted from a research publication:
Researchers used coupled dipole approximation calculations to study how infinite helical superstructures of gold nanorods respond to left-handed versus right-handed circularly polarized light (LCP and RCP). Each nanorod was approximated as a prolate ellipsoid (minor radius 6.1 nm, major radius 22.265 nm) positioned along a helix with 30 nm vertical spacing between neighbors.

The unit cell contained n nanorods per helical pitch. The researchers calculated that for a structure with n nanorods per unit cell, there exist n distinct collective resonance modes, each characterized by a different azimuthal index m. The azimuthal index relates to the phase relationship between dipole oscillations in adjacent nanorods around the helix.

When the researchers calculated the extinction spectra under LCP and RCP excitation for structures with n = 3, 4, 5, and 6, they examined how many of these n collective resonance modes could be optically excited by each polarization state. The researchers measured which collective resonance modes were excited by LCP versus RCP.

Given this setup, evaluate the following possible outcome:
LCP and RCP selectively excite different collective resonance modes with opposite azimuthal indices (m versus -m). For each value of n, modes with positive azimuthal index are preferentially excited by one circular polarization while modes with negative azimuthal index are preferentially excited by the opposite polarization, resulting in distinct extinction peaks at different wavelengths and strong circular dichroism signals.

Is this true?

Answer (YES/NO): NO